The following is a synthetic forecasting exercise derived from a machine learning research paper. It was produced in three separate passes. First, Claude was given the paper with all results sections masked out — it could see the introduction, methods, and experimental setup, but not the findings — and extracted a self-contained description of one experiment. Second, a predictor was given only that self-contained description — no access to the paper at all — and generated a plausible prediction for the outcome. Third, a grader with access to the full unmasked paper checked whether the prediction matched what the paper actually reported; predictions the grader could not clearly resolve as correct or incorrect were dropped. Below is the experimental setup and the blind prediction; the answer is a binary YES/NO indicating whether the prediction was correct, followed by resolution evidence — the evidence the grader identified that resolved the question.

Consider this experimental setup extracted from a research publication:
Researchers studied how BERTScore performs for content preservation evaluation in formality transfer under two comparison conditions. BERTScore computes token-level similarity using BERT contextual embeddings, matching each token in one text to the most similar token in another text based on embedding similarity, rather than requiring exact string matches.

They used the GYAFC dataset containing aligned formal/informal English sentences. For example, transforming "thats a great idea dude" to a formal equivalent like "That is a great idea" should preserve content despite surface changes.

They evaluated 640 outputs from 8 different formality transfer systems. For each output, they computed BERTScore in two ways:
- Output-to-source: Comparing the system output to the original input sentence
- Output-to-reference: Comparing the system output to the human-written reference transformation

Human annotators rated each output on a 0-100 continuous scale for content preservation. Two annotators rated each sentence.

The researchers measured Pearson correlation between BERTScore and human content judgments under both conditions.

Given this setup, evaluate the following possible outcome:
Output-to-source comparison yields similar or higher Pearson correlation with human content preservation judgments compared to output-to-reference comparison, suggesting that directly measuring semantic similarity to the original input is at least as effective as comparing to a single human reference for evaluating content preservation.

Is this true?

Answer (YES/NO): YES